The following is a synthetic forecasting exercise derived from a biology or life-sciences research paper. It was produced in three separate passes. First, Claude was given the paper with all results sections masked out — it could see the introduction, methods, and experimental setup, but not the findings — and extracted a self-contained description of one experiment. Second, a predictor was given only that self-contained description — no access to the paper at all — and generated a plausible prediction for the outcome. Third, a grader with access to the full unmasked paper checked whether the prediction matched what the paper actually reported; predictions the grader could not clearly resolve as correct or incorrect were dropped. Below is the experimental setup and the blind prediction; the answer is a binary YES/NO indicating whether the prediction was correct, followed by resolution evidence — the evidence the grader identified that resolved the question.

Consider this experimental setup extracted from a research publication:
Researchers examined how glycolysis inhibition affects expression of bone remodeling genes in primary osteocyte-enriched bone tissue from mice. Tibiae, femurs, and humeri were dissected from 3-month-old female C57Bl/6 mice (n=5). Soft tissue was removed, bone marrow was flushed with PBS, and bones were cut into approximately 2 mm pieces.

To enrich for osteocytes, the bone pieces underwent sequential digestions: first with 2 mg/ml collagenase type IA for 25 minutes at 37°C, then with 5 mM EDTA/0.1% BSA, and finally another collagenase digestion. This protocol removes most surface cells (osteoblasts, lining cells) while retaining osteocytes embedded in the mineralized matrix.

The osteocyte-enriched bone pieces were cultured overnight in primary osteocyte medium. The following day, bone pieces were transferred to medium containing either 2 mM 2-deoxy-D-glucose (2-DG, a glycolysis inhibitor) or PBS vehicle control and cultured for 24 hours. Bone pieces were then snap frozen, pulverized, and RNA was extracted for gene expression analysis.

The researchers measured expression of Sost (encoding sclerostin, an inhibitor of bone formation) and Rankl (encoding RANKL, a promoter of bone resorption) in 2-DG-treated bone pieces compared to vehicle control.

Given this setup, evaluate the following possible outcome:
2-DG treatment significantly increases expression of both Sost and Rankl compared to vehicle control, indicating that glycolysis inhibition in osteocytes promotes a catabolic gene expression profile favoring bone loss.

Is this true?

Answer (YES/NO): NO